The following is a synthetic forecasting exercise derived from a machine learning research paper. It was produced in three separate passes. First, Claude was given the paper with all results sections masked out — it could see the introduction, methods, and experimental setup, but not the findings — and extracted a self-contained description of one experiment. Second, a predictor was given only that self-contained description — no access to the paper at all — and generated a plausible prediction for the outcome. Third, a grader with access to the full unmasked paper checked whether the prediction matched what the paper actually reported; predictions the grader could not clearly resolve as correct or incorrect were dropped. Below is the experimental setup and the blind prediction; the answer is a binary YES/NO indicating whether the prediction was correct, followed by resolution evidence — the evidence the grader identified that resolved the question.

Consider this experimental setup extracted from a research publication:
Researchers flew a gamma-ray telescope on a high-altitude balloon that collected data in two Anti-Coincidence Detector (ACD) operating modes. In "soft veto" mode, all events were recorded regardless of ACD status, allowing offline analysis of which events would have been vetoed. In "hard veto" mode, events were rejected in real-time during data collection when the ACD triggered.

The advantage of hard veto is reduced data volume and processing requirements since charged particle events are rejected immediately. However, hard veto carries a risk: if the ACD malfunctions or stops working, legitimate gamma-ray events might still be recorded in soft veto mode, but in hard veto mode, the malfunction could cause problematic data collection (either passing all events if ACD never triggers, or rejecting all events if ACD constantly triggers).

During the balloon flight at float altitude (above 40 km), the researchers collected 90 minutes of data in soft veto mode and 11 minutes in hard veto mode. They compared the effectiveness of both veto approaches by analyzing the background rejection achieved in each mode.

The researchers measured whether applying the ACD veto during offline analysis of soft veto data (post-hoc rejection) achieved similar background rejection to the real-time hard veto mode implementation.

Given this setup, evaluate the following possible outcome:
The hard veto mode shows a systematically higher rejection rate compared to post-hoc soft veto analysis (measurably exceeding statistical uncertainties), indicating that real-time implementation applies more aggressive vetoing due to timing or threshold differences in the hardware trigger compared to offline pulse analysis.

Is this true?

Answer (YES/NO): NO